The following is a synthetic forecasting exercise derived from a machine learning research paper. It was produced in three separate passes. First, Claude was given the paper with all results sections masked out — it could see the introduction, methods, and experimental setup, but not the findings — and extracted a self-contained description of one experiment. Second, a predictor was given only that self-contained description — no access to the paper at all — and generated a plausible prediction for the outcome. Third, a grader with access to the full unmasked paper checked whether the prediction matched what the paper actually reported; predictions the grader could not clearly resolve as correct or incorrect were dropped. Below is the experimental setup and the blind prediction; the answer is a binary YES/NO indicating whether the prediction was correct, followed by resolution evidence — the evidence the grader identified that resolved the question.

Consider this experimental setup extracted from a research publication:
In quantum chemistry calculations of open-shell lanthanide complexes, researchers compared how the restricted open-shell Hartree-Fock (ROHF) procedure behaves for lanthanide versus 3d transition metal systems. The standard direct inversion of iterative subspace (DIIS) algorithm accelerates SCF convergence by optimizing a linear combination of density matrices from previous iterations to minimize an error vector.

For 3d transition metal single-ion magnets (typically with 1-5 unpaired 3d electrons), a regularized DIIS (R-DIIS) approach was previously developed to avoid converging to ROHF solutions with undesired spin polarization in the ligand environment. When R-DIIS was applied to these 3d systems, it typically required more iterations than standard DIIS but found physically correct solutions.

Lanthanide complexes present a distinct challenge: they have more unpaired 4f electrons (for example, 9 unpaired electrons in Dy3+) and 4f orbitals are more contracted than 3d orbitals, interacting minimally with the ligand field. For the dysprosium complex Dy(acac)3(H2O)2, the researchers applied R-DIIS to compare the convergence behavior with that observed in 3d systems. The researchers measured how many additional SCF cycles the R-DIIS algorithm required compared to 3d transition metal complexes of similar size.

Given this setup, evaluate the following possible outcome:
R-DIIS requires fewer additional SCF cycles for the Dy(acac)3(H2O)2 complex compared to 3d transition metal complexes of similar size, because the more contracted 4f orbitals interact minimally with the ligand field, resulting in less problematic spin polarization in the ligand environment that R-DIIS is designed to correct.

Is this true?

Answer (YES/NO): NO